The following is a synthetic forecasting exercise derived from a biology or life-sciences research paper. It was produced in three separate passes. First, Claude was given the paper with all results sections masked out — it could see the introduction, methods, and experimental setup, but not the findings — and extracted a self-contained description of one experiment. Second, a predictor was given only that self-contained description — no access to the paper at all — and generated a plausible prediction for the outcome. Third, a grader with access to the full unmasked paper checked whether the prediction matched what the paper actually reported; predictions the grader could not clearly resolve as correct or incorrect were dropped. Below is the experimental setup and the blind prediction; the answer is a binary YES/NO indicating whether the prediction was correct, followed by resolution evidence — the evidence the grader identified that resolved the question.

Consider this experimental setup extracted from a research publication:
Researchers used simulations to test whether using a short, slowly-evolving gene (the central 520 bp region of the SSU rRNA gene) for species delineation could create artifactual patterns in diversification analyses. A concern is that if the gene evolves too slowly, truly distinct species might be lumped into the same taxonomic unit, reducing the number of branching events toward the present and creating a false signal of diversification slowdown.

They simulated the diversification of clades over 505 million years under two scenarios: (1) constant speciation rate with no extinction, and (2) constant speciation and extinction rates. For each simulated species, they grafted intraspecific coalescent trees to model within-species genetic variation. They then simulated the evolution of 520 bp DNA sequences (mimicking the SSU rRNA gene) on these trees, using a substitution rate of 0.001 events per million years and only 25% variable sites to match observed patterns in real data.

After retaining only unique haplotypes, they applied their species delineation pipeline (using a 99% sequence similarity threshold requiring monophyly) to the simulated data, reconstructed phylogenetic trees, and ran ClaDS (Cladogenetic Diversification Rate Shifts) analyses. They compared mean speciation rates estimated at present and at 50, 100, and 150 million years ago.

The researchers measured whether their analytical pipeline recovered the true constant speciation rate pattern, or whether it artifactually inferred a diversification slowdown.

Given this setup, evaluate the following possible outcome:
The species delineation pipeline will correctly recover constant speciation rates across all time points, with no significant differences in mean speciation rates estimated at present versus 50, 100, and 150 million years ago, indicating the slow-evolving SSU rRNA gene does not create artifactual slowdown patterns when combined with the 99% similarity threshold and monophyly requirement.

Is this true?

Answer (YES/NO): NO